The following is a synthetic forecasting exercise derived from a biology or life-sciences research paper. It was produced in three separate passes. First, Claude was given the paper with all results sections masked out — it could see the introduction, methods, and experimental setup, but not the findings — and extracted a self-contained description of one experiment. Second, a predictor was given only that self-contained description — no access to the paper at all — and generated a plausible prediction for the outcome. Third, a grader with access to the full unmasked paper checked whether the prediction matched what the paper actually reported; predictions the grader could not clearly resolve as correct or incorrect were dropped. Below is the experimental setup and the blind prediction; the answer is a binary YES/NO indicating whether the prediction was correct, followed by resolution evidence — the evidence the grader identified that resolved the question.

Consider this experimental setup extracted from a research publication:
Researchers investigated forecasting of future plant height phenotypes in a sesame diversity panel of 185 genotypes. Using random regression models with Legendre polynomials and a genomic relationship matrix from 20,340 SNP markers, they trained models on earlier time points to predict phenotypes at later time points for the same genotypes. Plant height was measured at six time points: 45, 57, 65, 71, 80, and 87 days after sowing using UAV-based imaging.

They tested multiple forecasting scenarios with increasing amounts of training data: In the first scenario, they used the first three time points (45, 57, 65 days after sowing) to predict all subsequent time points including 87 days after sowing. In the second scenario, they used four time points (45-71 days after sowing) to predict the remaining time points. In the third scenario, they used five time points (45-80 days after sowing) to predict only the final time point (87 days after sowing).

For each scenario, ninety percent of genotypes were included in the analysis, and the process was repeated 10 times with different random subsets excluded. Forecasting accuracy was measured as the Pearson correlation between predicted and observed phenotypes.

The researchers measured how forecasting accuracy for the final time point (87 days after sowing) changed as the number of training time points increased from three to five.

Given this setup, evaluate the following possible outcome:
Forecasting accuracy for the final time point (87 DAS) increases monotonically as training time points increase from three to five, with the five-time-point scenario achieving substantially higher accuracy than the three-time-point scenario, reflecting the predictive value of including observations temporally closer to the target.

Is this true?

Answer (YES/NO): YES